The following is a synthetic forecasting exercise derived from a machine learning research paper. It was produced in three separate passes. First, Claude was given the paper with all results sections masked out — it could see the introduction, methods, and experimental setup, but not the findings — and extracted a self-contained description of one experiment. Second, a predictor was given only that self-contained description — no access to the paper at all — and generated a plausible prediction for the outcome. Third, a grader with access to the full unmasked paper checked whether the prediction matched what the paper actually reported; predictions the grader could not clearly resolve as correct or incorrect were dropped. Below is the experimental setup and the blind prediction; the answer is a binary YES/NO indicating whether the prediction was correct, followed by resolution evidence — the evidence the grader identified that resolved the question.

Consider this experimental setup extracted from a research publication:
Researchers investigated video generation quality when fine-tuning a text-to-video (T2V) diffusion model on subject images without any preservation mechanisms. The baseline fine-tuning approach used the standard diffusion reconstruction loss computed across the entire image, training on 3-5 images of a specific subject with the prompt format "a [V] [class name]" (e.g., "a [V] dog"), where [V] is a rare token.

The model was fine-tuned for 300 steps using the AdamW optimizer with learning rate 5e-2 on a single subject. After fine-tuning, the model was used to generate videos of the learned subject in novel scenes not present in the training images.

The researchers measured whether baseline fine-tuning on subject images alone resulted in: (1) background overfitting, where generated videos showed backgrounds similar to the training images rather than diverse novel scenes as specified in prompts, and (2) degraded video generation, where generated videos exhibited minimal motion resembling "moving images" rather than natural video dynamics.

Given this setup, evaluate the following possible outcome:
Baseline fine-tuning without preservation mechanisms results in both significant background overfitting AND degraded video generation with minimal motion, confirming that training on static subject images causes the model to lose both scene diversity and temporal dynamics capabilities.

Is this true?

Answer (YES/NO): YES